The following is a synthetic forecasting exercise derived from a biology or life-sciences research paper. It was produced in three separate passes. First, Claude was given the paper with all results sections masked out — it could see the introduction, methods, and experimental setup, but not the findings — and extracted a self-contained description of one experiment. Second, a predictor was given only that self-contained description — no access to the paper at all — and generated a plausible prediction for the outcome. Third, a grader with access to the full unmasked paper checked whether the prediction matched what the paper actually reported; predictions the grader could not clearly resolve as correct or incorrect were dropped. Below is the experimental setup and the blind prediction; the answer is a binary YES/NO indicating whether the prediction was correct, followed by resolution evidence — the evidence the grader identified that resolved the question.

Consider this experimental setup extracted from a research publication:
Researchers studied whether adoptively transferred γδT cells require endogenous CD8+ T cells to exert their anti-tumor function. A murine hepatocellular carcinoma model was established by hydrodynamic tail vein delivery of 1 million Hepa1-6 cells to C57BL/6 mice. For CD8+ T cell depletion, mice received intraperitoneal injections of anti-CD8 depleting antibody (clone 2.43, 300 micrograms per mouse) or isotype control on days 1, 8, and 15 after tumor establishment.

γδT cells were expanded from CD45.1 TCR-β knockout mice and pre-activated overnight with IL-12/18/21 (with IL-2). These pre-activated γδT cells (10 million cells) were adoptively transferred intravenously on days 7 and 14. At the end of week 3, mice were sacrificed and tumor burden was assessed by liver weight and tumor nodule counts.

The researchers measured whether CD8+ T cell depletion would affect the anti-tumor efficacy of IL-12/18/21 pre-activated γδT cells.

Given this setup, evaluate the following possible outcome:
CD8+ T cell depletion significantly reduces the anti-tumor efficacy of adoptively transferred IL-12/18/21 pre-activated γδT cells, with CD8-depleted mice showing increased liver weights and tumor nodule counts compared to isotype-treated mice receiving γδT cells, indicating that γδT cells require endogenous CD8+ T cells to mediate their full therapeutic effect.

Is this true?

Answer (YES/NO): YES